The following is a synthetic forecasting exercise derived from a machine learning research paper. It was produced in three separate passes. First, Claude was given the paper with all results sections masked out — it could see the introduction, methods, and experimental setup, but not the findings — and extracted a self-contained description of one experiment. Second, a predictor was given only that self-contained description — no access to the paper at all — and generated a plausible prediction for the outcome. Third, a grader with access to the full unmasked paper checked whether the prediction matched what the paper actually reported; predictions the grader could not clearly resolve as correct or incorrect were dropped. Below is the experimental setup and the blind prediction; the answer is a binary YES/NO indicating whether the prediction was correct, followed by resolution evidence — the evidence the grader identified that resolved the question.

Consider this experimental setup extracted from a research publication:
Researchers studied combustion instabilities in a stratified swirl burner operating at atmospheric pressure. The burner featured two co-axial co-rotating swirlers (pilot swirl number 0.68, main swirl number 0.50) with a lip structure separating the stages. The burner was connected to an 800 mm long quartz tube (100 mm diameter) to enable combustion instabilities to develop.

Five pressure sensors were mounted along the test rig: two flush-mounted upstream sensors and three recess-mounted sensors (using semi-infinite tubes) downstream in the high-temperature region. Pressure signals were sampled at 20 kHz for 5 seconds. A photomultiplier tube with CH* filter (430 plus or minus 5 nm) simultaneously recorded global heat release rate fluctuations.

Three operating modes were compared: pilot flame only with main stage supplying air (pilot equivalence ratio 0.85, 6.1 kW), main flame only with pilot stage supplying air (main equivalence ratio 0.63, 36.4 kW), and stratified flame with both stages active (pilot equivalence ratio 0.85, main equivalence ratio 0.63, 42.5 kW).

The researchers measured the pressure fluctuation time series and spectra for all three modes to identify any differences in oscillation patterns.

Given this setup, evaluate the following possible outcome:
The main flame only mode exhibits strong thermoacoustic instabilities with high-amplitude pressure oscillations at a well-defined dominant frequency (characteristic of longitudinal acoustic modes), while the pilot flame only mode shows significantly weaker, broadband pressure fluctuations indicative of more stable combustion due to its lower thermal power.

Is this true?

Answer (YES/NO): NO